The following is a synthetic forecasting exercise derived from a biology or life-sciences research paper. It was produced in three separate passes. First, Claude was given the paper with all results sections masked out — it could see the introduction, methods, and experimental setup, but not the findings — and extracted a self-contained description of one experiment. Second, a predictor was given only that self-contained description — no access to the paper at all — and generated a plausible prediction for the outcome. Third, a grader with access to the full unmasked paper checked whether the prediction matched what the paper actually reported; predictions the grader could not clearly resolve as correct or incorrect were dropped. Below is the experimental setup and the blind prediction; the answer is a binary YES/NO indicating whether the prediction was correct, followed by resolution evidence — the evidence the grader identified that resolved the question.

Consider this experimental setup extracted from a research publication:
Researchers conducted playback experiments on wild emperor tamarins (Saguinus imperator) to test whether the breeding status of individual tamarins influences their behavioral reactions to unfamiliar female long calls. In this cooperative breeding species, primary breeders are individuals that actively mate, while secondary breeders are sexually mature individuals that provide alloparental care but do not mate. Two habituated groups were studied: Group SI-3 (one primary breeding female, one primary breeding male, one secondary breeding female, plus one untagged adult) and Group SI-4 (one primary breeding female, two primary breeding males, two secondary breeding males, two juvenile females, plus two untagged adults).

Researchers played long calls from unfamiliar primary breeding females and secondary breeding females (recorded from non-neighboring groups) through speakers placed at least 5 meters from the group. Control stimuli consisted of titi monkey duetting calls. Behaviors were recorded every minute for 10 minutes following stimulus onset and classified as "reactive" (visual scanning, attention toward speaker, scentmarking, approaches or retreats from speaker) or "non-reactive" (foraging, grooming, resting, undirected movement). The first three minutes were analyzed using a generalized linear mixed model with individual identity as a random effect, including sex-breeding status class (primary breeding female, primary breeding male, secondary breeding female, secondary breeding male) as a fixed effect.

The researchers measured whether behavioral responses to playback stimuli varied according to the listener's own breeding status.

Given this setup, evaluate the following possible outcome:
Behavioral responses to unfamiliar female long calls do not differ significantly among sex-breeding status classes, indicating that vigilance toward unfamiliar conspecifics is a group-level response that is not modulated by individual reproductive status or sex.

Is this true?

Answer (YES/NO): YES